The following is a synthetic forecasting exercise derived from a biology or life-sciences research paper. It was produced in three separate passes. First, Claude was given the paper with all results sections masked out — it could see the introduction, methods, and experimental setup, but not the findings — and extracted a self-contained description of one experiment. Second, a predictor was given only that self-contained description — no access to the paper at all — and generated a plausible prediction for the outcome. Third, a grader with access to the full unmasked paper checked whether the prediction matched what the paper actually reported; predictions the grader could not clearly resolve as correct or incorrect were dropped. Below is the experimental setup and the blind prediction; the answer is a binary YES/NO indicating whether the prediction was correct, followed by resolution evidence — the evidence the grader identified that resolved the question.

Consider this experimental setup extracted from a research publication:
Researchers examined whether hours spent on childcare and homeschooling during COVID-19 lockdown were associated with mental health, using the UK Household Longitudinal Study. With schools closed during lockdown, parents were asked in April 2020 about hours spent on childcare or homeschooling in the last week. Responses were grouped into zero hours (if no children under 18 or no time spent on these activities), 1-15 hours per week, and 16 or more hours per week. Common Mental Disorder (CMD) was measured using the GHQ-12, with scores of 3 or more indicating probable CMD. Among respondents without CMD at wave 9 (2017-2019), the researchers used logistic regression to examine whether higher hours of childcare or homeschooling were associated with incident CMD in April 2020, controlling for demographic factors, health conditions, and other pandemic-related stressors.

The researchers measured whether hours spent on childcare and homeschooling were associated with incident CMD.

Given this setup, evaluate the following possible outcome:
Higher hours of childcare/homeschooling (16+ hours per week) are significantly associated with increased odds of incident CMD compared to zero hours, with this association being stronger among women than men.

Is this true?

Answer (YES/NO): NO